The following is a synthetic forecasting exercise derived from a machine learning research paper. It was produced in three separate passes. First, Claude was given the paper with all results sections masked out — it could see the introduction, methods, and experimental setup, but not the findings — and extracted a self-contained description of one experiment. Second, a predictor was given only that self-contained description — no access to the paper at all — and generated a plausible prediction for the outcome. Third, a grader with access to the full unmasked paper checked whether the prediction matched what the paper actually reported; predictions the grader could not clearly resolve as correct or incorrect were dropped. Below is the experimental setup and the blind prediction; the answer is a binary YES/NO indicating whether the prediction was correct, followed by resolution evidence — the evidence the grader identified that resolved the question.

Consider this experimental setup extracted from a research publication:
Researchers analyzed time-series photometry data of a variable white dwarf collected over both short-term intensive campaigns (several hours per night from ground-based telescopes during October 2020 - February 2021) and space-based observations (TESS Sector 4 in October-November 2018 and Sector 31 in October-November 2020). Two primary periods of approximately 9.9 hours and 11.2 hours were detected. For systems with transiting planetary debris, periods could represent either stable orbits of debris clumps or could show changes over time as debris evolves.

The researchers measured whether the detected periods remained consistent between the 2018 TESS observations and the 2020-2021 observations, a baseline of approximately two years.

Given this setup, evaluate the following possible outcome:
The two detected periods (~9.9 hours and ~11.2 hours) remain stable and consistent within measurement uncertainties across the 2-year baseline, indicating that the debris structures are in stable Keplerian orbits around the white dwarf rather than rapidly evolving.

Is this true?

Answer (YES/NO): NO